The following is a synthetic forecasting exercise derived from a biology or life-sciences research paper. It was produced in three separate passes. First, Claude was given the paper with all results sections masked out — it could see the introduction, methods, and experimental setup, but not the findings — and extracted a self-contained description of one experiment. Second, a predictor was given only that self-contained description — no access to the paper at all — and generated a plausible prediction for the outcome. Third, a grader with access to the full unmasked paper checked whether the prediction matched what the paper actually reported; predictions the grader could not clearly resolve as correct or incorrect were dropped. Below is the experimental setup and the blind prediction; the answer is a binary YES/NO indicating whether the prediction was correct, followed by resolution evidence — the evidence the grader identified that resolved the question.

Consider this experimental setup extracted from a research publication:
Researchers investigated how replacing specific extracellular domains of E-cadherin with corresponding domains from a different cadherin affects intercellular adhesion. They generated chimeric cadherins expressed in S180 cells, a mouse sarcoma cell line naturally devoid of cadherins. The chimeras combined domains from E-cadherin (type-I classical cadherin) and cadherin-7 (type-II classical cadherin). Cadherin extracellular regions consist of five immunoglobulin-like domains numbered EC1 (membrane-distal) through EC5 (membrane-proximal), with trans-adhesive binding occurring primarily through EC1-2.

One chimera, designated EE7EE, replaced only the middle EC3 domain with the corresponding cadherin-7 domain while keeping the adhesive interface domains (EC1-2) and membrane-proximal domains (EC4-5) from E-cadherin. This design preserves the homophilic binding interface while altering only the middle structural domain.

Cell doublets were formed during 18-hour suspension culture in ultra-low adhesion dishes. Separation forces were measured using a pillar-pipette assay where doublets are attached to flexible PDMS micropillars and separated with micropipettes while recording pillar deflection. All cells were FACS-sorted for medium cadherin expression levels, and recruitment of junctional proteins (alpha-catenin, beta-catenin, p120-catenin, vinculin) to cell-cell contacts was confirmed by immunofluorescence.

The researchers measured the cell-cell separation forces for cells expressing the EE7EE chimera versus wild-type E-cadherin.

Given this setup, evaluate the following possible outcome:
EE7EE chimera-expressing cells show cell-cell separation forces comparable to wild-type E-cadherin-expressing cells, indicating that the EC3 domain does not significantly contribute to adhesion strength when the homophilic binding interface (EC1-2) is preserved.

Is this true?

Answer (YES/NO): NO